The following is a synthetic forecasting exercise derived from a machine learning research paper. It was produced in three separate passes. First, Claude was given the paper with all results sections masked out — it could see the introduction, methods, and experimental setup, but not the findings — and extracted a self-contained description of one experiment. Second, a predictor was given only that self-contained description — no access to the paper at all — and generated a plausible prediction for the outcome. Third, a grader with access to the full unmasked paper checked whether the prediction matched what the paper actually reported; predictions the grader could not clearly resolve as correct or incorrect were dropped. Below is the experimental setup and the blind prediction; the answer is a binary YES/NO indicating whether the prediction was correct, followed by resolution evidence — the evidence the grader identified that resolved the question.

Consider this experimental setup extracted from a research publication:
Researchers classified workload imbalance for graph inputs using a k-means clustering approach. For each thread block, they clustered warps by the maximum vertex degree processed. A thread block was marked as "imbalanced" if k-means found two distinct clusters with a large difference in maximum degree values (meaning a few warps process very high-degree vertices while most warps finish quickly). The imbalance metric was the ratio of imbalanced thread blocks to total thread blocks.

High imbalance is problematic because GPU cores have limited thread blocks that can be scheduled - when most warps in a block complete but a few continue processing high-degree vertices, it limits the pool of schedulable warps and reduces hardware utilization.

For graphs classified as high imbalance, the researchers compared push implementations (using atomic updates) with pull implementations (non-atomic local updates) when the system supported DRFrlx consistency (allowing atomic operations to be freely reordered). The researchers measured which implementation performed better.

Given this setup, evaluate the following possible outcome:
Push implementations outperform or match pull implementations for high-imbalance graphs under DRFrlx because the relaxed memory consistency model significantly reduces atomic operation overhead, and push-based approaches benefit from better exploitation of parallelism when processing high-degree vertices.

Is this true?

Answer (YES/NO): YES